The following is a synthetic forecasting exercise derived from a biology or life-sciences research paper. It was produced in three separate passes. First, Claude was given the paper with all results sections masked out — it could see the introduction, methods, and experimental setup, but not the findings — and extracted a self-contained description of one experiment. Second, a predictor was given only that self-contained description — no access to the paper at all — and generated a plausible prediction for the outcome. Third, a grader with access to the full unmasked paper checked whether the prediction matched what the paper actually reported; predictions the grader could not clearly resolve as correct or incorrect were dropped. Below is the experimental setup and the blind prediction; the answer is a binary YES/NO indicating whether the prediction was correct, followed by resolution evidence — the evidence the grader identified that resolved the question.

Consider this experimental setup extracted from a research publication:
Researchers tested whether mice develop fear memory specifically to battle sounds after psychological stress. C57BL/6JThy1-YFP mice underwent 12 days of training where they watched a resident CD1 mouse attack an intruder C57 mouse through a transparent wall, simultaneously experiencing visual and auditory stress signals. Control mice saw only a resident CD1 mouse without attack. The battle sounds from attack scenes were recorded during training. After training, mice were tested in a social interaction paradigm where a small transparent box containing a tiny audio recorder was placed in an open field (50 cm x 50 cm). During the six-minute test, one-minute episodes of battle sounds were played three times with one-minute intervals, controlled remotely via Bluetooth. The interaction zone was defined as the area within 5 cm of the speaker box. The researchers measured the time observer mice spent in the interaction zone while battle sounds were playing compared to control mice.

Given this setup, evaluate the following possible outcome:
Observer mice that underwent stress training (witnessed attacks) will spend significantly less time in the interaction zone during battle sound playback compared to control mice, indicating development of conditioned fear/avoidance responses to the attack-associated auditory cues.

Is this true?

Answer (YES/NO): YES